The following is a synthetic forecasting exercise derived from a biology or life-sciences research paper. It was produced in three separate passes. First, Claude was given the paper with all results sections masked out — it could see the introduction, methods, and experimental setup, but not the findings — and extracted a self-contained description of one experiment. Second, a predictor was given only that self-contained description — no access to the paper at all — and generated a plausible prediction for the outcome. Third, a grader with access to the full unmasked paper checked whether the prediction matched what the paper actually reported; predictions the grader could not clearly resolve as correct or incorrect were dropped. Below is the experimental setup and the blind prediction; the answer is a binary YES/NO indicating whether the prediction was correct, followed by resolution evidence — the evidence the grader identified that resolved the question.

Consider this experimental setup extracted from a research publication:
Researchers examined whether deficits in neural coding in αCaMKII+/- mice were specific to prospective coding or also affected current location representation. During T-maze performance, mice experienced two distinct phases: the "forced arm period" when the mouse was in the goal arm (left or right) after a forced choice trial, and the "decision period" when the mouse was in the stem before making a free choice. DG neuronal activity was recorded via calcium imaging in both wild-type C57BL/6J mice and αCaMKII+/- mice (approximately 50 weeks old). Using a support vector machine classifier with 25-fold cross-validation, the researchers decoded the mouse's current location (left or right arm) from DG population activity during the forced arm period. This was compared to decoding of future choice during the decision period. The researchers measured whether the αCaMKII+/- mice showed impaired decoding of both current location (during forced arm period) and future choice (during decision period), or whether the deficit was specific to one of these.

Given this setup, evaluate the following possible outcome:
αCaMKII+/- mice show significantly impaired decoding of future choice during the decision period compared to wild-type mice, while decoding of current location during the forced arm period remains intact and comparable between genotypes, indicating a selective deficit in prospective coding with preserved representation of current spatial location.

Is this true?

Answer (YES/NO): YES